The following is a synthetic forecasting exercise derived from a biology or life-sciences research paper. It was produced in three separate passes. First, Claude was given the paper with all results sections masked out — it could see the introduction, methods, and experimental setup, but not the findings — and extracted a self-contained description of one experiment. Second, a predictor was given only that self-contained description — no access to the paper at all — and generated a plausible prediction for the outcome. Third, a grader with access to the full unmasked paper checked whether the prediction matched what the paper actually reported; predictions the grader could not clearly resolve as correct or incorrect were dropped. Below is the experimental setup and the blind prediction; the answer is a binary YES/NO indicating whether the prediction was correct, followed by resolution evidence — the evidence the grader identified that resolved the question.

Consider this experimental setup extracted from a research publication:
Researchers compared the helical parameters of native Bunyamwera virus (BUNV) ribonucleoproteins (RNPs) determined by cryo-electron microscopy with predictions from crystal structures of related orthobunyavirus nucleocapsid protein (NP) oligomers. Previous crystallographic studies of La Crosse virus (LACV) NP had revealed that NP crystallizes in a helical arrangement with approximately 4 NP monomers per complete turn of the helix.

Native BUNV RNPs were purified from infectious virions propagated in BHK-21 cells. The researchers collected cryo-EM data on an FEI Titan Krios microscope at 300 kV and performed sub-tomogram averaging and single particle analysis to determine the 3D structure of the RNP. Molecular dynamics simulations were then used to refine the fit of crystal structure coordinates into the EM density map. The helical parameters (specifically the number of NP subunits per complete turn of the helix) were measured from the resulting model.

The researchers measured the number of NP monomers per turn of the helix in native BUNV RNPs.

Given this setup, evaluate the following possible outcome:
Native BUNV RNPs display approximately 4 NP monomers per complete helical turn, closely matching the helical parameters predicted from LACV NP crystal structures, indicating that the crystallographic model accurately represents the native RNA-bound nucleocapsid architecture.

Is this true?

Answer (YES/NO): NO